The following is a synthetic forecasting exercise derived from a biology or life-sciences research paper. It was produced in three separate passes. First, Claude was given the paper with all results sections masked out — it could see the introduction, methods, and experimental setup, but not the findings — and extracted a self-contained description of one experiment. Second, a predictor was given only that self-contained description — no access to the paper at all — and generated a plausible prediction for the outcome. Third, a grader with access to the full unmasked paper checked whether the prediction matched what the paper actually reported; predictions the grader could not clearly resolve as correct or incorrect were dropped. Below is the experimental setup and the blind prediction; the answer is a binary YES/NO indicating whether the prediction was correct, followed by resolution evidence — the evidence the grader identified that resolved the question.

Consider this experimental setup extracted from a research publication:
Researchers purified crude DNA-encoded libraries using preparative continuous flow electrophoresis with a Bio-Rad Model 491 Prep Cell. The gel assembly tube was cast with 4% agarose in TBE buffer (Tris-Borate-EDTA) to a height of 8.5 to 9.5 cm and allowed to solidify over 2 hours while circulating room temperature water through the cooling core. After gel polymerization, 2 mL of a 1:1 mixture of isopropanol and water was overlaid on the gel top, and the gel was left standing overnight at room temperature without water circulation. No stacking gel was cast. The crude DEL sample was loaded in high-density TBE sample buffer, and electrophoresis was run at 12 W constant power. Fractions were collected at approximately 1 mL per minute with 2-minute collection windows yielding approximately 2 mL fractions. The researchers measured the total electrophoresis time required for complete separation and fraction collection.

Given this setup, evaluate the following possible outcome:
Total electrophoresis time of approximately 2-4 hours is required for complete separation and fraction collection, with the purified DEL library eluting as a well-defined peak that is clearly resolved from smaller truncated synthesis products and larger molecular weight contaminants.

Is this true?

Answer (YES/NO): YES